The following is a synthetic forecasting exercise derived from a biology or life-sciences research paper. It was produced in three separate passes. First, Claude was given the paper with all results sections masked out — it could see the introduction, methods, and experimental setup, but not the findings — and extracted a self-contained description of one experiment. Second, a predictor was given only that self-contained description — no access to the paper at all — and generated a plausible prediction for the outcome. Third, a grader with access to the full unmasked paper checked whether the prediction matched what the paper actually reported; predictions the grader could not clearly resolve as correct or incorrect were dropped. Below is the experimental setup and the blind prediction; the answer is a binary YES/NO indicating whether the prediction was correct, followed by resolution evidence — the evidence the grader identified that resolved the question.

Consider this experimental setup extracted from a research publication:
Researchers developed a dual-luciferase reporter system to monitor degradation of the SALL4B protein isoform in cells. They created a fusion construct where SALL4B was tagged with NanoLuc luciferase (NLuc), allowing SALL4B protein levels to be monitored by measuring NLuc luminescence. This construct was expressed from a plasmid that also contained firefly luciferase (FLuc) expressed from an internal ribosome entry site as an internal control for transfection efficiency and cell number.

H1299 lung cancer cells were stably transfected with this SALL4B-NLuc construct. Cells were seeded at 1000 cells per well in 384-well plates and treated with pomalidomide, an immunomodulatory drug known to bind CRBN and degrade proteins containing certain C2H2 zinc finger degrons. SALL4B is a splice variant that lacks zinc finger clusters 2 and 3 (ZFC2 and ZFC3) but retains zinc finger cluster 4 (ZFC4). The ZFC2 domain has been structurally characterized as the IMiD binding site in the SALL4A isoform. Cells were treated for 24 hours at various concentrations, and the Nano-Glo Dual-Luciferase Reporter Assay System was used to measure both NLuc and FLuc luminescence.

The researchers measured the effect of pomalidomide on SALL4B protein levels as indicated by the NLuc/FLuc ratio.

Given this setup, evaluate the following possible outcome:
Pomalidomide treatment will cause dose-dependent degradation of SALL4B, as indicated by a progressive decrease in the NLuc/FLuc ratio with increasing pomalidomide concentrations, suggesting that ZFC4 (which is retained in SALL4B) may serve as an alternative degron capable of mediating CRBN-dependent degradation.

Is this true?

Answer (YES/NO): NO